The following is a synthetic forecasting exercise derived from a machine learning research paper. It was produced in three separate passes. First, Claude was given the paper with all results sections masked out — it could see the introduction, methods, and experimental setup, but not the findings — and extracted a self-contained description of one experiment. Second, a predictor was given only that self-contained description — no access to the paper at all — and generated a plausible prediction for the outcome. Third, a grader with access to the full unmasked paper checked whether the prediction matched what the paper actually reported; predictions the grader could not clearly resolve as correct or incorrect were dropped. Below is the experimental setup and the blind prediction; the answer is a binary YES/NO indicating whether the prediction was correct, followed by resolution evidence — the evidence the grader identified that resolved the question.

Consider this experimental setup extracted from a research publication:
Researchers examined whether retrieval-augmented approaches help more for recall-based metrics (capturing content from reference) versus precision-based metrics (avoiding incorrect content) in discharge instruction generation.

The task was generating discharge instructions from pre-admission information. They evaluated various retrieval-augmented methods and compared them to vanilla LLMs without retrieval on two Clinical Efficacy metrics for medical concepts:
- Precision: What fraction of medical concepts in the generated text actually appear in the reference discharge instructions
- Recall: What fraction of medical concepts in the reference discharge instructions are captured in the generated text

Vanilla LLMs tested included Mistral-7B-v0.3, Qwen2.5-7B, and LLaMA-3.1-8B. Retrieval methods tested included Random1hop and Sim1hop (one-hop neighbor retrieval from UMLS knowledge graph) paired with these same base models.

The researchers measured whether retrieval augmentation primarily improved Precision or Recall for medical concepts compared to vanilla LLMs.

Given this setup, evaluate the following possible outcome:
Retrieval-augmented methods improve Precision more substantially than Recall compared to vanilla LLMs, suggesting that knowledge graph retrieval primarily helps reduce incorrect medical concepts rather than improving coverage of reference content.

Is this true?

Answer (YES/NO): NO